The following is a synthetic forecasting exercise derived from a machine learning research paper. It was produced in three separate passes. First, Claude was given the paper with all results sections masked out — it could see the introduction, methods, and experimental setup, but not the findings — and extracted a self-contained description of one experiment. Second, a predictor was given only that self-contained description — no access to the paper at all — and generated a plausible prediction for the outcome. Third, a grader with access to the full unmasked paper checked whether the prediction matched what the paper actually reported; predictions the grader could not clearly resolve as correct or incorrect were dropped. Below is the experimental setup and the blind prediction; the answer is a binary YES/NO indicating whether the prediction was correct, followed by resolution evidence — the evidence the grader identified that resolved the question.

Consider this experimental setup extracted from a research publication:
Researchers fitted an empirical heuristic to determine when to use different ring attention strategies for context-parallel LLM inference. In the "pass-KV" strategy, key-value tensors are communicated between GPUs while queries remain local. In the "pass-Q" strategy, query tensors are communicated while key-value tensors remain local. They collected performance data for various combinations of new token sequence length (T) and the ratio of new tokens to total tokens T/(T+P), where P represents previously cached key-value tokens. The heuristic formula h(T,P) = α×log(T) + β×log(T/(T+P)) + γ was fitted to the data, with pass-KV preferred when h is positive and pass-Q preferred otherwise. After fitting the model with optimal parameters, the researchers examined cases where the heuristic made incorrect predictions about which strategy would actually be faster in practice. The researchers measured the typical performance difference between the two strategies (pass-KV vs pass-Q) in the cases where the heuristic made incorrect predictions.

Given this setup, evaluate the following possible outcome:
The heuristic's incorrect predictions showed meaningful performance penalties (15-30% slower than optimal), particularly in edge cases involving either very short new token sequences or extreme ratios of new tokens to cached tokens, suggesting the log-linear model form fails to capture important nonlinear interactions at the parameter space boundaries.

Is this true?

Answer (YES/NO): NO